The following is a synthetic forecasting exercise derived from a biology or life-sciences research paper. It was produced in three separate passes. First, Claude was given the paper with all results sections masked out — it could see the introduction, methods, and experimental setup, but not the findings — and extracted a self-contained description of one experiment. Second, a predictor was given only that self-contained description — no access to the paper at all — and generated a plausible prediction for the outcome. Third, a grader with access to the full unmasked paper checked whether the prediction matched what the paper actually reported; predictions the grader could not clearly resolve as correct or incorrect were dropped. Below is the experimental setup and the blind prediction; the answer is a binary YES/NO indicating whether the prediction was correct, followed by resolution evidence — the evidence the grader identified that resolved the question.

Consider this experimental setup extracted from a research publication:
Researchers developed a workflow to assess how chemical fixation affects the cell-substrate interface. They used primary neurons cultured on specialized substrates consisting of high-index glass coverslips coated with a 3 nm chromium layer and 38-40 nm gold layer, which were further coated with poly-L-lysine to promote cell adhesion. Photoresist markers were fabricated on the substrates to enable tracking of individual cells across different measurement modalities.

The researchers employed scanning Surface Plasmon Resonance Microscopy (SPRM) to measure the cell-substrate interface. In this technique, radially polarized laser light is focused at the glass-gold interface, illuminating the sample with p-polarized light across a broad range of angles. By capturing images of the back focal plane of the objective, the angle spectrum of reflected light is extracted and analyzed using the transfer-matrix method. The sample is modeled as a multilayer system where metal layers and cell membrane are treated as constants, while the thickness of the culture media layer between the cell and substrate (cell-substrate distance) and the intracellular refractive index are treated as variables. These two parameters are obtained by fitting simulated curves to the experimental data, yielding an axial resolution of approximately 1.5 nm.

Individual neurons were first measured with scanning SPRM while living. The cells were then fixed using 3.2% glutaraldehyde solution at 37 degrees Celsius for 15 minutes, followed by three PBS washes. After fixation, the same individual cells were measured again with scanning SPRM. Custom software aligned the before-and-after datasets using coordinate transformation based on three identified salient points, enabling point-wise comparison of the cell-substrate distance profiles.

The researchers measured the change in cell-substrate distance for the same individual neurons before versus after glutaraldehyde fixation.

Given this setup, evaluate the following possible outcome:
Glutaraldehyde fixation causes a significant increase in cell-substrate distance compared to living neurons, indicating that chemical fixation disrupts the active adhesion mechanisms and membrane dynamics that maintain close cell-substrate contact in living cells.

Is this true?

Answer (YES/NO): NO